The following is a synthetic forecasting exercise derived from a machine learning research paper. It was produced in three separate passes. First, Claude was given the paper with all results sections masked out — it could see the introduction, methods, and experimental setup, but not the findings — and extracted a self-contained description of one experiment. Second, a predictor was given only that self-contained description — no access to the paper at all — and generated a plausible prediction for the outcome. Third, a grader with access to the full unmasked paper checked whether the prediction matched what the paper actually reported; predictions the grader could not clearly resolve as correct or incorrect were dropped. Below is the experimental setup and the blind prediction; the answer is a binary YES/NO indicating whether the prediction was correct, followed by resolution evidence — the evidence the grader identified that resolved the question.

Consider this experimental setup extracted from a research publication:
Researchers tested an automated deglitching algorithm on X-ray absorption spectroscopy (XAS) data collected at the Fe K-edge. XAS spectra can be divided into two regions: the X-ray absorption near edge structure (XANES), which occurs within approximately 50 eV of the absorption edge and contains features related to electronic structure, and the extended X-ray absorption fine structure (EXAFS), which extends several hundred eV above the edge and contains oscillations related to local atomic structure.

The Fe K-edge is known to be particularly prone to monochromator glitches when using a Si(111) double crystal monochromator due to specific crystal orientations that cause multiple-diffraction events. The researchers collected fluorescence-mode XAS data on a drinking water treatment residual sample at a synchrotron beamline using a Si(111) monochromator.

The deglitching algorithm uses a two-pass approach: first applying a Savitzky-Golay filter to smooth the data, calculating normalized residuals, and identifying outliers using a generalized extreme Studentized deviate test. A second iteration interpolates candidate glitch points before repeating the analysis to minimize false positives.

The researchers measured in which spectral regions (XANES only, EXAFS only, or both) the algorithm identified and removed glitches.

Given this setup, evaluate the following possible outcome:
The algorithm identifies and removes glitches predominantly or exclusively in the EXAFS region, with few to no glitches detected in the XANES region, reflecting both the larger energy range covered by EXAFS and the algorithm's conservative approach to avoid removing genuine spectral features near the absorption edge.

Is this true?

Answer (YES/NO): NO